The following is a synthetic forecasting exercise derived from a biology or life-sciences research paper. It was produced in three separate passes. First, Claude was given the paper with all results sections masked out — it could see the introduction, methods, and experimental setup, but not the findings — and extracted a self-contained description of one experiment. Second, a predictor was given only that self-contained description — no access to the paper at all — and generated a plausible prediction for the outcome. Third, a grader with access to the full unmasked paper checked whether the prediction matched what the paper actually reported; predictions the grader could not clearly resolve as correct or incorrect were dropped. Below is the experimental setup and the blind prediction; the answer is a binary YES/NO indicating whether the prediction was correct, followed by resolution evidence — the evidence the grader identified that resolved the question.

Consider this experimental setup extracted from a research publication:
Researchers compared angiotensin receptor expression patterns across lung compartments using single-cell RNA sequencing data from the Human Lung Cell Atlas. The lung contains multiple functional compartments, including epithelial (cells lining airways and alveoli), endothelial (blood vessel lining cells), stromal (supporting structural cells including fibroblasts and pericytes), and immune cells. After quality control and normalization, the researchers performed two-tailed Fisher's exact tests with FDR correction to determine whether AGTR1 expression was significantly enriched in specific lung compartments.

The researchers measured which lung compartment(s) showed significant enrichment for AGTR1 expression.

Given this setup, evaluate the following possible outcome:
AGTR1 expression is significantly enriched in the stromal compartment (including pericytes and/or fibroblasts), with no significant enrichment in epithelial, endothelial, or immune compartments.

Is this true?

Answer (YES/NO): YES